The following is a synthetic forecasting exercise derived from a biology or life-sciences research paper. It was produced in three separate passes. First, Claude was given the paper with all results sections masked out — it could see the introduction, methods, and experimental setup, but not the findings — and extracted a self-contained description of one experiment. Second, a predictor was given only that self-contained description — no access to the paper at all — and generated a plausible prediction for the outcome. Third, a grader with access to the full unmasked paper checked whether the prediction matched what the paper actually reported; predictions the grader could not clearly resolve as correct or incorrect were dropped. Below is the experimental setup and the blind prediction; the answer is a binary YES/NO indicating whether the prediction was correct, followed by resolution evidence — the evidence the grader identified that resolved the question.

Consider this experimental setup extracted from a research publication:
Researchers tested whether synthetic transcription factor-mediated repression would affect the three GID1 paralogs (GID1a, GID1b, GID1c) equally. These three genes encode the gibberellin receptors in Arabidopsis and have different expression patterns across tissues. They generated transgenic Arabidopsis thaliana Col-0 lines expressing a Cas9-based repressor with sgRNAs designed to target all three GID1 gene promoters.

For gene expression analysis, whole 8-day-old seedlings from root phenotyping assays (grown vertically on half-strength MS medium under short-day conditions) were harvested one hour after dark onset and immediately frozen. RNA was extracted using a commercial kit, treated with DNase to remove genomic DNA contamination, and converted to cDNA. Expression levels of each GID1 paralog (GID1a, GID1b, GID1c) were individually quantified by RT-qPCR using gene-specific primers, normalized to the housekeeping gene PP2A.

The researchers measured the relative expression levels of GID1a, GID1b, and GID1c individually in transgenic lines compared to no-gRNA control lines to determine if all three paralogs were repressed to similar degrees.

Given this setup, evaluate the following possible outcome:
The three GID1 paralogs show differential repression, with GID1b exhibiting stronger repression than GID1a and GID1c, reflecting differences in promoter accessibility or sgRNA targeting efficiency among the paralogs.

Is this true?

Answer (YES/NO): NO